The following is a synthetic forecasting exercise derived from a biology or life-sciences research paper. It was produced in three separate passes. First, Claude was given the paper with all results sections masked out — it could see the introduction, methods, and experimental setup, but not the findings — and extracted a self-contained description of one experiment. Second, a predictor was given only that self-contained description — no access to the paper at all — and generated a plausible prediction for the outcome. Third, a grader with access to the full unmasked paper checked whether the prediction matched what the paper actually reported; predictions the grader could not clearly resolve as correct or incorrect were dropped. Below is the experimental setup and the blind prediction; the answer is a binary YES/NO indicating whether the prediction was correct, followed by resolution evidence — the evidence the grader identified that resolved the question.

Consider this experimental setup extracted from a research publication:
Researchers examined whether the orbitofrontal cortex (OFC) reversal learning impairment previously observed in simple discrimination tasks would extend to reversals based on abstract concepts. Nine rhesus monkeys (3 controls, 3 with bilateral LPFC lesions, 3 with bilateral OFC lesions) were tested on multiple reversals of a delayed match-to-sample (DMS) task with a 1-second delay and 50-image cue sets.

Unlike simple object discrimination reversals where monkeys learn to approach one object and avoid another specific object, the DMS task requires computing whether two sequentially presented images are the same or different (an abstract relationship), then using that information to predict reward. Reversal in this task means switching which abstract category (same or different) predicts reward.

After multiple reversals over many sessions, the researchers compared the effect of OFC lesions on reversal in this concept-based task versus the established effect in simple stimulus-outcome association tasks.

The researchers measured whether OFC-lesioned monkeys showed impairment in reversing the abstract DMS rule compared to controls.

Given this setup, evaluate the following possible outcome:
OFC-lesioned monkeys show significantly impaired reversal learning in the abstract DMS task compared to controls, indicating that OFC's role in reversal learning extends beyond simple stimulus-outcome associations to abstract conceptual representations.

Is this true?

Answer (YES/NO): YES